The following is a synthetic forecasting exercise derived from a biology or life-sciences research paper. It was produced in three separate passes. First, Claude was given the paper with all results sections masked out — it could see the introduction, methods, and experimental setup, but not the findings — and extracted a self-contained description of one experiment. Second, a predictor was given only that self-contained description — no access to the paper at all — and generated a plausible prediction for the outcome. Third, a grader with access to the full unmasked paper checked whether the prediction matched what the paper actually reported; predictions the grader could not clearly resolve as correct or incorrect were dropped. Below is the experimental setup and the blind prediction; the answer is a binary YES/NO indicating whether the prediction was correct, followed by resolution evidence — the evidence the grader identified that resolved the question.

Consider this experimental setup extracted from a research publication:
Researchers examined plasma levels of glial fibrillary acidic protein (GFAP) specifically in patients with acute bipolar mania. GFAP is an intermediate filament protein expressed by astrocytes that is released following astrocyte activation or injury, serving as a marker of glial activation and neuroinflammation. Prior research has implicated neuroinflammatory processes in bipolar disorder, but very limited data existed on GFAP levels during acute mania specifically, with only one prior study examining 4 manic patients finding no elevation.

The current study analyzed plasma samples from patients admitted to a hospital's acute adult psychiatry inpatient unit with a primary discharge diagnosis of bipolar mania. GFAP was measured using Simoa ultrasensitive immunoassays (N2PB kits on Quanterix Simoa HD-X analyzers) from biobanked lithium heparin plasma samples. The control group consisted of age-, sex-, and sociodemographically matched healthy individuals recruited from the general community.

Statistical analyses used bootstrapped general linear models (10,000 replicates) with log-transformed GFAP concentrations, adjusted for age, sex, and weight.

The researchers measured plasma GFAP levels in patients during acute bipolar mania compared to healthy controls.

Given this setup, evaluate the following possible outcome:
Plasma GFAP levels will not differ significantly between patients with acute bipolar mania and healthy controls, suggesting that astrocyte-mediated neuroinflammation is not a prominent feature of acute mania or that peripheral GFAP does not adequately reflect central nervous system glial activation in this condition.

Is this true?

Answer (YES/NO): YES